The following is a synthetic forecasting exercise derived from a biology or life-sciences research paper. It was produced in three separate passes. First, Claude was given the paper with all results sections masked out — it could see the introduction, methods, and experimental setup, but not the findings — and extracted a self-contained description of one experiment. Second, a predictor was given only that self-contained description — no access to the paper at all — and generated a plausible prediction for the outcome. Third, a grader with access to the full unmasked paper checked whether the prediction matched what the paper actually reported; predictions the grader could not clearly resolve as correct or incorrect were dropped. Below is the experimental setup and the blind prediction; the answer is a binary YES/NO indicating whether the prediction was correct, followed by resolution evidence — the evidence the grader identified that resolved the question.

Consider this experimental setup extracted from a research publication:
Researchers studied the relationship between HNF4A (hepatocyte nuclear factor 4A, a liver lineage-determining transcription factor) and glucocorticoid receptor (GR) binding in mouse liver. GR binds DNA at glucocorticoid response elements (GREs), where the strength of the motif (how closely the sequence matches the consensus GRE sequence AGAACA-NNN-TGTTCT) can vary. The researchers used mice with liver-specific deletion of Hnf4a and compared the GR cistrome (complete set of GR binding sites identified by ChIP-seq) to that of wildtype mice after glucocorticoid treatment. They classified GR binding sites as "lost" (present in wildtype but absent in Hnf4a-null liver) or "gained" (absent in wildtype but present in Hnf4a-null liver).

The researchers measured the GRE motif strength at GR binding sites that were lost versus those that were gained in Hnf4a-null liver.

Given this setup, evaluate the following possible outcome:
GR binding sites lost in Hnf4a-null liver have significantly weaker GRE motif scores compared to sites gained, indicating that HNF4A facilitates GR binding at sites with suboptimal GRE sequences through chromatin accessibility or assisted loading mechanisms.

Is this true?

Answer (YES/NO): YES